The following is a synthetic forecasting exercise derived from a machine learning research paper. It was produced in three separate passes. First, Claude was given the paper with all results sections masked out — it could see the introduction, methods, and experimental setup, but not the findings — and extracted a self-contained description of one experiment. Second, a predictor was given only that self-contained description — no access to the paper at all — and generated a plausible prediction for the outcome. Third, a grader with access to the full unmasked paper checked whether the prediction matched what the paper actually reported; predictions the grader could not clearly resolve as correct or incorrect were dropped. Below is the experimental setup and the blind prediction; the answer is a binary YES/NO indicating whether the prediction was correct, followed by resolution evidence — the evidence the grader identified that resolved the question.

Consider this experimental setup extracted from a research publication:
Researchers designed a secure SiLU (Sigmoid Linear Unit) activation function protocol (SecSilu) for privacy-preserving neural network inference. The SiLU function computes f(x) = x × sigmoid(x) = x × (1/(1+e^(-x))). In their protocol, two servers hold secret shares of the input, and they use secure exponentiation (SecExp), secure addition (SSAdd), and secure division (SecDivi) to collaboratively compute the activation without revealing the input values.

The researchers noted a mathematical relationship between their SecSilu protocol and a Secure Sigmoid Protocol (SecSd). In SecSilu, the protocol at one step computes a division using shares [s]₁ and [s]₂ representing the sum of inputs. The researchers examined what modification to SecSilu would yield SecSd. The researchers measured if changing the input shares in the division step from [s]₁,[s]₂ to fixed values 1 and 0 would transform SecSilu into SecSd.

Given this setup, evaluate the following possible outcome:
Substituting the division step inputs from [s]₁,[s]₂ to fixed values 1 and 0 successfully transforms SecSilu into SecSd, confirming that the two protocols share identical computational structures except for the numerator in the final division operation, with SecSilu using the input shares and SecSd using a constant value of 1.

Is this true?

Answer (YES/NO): YES